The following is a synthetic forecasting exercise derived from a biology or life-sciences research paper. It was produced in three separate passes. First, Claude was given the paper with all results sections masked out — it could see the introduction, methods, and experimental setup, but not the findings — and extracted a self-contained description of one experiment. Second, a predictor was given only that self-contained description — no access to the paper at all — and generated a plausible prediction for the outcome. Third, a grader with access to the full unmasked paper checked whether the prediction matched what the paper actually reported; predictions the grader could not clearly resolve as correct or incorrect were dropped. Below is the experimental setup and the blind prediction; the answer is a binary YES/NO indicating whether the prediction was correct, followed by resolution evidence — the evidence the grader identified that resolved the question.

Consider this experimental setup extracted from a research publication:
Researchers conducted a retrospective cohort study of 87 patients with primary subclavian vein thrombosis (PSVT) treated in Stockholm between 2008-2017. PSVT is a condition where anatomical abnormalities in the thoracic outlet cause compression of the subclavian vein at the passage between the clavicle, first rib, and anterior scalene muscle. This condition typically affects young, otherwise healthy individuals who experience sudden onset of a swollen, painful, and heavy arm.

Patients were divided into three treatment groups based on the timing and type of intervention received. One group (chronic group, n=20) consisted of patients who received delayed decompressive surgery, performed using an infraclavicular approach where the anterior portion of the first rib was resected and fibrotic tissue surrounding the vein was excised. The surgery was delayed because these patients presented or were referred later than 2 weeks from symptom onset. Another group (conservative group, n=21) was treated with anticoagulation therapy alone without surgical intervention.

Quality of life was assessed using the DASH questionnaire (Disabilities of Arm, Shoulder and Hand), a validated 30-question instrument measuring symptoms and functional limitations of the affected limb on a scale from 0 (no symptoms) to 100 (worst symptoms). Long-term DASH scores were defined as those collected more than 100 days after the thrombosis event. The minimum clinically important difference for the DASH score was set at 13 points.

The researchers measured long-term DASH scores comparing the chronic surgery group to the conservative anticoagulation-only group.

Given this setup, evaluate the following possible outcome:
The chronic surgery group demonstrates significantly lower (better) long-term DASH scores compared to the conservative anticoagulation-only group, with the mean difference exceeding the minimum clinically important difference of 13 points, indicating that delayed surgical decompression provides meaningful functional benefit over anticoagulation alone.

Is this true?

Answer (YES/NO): NO